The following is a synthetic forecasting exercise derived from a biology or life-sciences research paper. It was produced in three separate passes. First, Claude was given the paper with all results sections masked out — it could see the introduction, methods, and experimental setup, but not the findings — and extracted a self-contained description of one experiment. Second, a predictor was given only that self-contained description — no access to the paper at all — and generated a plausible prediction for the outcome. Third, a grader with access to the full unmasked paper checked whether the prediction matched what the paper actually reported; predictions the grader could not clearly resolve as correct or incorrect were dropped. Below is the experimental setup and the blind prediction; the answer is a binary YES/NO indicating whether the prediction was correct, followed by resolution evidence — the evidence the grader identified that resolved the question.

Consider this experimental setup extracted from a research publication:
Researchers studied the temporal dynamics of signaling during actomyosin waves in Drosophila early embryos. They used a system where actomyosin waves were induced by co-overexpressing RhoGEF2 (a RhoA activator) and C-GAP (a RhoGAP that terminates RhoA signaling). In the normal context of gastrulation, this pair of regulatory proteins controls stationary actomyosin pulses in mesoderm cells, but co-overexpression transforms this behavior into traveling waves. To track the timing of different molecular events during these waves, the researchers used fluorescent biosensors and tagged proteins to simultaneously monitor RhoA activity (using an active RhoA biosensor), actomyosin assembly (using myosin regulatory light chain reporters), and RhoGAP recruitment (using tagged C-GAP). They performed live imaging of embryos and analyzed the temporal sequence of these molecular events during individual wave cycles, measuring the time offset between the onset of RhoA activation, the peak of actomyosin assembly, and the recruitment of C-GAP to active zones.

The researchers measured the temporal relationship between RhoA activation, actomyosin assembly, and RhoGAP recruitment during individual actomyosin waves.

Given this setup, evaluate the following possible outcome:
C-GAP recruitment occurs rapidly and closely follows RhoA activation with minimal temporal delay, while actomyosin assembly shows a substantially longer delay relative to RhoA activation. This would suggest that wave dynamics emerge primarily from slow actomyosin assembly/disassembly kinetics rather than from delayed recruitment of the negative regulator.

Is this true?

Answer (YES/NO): NO